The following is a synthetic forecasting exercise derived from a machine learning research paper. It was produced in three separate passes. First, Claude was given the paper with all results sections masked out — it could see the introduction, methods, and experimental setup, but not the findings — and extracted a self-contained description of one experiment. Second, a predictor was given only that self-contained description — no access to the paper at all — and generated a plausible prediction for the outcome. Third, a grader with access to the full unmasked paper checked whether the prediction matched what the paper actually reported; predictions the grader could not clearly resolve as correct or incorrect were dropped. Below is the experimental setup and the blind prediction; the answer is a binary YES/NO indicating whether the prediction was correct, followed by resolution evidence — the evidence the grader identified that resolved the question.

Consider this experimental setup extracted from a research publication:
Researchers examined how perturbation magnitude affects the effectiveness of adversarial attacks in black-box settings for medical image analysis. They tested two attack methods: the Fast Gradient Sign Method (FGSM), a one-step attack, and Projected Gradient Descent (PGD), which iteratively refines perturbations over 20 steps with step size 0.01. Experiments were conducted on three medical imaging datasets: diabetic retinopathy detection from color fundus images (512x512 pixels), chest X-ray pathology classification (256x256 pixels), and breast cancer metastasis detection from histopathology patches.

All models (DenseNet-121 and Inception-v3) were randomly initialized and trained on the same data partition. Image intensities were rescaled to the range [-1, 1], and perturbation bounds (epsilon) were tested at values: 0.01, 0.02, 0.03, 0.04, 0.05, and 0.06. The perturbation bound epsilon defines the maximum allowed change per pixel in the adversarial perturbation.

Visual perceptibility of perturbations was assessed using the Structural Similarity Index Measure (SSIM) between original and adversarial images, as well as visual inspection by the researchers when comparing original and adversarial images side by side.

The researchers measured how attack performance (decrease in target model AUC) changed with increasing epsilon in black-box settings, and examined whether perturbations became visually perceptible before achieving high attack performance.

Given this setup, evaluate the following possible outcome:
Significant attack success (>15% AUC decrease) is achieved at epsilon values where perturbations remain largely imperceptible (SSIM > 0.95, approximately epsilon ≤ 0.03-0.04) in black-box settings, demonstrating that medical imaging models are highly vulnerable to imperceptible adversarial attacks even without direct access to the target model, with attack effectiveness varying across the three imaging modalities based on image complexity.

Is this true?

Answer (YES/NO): NO